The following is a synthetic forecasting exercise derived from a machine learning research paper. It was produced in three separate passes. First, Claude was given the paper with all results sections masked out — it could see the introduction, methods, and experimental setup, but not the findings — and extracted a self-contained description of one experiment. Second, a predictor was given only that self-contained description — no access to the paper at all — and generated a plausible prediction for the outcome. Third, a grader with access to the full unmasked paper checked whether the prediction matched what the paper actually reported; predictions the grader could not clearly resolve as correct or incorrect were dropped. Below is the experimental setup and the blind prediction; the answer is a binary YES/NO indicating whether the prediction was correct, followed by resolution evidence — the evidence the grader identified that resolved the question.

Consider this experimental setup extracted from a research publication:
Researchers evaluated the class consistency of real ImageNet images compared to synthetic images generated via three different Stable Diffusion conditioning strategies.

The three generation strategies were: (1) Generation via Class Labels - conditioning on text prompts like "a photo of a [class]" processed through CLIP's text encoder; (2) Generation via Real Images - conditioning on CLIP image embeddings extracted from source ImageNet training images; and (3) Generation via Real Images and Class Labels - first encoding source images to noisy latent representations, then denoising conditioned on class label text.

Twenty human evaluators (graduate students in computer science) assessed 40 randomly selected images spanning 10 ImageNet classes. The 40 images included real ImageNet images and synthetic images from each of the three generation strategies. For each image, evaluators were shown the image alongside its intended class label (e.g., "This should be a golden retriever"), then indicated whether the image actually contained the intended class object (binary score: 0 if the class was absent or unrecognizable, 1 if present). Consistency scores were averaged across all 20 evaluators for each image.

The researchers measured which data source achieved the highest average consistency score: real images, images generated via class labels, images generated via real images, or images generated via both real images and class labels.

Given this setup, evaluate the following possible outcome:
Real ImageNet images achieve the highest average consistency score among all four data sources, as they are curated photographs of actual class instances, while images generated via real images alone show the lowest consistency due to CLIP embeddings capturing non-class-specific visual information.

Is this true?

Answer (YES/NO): YES